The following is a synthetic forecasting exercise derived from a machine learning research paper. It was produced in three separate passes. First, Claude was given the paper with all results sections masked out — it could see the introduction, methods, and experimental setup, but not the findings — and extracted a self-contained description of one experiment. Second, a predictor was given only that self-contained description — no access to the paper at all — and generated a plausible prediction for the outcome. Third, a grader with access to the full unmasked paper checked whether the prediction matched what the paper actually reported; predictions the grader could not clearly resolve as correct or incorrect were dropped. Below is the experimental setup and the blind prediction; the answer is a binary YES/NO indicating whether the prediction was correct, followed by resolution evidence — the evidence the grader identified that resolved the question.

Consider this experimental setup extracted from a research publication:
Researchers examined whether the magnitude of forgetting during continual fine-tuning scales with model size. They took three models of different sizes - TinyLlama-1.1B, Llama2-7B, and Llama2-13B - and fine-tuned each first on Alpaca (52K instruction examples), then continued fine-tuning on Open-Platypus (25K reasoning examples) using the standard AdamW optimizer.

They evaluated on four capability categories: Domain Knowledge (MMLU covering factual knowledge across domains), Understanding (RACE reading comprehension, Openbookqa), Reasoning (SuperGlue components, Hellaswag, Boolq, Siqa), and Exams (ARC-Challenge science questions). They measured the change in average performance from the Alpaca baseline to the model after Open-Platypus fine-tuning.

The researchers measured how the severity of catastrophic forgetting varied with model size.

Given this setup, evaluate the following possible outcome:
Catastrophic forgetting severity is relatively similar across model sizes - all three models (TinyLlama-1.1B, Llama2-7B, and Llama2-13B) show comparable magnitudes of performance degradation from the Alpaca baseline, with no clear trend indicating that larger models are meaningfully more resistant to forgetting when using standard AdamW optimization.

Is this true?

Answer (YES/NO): NO